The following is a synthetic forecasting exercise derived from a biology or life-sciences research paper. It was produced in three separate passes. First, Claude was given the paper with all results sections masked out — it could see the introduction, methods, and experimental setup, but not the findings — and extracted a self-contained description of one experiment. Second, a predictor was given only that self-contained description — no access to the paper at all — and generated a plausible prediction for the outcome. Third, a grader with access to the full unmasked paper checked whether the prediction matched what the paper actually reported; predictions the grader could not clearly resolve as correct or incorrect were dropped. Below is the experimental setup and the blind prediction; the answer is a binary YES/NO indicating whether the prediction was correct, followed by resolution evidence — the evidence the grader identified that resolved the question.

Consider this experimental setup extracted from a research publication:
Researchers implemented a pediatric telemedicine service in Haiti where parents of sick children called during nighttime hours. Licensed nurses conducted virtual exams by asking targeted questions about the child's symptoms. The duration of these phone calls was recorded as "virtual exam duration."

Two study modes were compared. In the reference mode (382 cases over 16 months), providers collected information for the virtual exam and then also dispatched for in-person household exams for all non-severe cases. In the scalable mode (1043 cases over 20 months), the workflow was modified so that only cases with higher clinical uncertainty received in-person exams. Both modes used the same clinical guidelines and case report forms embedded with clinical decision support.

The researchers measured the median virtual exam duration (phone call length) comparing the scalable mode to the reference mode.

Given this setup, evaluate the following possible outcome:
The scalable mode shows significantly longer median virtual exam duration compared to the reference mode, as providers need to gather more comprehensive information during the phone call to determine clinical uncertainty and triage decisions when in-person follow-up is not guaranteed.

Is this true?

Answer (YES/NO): NO